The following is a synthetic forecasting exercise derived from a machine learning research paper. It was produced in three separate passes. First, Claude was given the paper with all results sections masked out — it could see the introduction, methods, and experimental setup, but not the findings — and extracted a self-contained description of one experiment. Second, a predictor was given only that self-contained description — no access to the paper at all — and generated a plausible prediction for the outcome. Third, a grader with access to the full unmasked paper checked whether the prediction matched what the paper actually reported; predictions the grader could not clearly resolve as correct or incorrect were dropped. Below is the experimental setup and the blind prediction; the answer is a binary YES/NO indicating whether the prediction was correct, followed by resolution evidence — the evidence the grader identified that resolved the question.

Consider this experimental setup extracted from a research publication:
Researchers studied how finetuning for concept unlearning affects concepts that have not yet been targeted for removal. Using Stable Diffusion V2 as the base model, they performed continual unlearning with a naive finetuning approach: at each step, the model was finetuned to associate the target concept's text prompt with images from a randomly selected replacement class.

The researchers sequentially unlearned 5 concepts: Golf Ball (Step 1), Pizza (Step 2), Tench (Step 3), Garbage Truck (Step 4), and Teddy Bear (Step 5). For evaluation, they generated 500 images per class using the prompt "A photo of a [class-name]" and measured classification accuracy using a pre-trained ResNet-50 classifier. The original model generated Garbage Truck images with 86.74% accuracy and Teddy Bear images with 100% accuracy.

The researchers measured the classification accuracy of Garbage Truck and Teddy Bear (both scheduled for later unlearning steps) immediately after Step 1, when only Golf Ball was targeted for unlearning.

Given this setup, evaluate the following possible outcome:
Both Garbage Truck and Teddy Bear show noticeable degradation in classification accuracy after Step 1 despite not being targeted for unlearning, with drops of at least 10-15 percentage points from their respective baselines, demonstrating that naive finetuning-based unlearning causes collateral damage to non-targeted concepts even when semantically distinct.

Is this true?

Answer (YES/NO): YES